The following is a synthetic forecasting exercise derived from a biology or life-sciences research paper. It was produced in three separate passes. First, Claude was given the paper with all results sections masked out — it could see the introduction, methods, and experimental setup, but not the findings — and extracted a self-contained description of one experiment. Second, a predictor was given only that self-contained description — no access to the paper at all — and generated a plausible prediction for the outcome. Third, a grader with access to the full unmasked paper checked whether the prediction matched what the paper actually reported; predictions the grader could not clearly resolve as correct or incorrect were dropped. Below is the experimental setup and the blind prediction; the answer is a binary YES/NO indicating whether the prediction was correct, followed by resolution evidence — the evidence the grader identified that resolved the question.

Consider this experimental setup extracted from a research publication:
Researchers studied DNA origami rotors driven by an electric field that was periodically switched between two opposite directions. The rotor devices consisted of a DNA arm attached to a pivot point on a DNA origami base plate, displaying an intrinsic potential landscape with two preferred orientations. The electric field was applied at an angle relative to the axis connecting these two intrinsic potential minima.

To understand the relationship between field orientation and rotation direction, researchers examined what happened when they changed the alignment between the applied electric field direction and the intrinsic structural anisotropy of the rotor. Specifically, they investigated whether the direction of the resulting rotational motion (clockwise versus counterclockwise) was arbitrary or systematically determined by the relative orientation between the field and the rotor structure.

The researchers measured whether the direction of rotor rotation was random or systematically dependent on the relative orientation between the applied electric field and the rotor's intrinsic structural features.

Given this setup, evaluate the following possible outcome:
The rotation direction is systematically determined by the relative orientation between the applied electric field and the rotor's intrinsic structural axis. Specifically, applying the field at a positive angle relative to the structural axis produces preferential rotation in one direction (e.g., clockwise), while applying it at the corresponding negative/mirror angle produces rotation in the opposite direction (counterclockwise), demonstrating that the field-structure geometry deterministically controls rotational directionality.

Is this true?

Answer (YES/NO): YES